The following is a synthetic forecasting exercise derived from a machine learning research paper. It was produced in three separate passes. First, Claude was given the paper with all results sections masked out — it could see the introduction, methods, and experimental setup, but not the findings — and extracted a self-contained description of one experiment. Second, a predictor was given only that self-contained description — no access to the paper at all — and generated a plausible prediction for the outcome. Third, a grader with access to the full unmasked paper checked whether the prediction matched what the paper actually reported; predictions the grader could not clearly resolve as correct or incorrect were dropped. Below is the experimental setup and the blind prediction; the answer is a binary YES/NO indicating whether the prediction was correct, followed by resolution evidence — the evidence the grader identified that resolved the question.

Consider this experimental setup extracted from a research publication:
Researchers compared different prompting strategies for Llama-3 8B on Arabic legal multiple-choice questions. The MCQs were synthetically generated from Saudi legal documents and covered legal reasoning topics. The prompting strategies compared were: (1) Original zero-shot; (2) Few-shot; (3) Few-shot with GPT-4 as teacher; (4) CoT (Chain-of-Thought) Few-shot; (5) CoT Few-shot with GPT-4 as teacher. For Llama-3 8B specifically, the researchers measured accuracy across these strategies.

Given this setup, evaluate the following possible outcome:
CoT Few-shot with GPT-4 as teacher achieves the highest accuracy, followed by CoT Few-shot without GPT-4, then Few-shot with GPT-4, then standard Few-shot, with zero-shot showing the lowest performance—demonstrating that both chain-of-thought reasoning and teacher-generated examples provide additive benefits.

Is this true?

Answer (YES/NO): NO